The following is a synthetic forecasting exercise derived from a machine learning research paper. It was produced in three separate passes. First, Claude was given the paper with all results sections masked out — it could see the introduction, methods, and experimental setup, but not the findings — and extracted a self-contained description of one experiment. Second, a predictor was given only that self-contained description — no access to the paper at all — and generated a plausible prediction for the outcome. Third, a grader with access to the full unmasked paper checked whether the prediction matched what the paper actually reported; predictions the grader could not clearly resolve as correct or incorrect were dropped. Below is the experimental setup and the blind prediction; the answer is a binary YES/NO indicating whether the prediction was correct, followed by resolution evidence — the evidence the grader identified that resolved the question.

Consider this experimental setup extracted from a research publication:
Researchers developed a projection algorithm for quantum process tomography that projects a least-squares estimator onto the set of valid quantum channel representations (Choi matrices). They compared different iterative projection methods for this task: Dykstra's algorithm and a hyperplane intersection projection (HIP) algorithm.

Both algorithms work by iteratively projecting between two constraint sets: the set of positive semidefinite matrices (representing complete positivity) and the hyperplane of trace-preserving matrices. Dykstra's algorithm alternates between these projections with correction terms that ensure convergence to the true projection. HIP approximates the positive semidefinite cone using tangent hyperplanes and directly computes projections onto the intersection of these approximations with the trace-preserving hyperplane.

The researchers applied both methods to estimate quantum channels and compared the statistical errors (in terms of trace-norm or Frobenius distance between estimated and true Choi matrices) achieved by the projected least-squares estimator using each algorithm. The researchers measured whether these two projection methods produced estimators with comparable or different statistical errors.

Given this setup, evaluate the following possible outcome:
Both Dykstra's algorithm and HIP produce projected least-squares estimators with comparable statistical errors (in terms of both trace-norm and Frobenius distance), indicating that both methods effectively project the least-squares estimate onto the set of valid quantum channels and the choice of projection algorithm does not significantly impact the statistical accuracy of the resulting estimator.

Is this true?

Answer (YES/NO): YES